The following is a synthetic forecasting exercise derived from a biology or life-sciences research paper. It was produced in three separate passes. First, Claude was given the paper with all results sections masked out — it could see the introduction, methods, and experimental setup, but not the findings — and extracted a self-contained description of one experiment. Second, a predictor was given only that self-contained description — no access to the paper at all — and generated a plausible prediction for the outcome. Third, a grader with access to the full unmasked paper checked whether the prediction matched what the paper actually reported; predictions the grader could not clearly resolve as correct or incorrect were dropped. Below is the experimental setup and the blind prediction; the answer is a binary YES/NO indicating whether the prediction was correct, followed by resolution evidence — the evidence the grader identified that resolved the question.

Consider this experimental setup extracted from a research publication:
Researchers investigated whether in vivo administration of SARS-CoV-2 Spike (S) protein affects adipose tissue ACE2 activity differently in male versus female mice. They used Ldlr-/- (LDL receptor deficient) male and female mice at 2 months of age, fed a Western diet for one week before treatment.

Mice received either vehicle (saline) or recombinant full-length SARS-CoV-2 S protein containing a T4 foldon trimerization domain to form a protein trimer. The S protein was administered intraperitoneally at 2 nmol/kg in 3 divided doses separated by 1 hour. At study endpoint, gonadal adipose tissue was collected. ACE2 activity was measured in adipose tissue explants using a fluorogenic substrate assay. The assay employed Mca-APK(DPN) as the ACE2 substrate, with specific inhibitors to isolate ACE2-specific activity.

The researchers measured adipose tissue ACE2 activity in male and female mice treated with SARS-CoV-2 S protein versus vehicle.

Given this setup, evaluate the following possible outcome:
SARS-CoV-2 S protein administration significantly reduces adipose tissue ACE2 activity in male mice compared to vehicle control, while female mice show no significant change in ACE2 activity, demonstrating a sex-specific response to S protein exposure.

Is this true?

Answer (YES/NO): YES